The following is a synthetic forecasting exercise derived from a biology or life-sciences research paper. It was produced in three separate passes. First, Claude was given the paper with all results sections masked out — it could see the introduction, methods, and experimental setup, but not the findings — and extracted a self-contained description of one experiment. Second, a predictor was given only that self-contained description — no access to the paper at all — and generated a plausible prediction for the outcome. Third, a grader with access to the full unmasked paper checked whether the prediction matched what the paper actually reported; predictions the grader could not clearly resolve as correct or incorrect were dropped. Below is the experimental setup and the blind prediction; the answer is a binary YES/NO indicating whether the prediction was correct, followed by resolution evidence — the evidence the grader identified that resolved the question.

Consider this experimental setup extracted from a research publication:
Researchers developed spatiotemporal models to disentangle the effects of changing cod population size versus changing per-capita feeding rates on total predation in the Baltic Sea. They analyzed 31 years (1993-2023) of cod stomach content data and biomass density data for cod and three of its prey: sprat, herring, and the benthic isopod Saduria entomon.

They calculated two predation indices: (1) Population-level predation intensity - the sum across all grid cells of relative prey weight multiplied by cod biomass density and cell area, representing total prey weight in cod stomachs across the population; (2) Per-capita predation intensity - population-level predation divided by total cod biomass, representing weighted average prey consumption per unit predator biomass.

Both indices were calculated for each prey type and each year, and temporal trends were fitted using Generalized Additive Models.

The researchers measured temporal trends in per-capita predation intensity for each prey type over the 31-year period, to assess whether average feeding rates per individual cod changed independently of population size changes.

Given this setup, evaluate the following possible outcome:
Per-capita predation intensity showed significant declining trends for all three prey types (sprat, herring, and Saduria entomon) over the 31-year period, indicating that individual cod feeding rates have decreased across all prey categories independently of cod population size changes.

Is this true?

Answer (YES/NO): NO